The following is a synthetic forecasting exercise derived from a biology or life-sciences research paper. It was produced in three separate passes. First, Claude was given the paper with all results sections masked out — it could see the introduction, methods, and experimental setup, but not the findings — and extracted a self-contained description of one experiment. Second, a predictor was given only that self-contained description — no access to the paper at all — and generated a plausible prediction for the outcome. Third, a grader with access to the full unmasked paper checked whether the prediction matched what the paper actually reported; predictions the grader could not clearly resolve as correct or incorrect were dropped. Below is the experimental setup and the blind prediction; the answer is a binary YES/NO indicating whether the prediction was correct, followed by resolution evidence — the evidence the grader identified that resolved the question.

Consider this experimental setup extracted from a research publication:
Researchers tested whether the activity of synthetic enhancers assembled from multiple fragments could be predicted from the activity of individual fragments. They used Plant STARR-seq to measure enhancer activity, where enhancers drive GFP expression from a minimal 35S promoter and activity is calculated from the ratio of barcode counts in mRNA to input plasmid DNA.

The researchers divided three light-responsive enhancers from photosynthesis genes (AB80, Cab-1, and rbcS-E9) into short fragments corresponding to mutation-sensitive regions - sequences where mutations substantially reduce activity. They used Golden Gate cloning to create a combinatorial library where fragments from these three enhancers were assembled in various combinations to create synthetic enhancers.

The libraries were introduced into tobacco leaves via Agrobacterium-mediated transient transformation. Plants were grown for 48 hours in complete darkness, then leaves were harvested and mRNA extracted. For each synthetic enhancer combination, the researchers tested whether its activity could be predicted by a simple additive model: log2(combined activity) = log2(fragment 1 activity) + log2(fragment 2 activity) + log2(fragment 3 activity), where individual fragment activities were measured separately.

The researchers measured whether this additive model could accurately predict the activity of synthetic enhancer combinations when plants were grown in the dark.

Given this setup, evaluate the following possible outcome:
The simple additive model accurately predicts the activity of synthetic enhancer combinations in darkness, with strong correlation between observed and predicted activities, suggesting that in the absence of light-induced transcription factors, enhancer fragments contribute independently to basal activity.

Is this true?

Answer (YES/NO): YES